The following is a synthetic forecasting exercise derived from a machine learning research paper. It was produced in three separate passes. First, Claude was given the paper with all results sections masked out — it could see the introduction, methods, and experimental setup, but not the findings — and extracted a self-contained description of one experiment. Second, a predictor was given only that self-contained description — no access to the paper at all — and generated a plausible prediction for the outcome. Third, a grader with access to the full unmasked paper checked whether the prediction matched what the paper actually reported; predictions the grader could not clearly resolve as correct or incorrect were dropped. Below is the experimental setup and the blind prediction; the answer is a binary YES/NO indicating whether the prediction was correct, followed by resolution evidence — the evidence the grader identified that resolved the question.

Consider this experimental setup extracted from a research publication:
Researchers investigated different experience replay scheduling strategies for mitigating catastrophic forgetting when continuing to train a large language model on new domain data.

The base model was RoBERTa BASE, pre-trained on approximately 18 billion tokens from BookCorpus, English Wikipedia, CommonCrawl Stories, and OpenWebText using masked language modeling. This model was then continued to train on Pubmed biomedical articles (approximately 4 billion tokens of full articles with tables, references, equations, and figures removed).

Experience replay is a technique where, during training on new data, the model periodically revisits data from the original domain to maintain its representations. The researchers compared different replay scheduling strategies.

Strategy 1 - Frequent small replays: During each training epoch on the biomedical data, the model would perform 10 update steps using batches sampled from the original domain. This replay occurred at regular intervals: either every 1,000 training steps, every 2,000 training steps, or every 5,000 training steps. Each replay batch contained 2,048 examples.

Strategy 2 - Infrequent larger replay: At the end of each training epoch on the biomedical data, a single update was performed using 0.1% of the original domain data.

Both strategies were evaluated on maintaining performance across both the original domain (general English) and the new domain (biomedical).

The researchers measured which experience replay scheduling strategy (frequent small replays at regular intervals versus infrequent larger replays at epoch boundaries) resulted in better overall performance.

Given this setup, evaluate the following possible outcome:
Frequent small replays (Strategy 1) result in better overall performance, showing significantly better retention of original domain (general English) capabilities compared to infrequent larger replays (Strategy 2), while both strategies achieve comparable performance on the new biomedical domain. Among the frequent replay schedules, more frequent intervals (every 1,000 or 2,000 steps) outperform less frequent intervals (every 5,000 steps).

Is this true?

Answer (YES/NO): NO